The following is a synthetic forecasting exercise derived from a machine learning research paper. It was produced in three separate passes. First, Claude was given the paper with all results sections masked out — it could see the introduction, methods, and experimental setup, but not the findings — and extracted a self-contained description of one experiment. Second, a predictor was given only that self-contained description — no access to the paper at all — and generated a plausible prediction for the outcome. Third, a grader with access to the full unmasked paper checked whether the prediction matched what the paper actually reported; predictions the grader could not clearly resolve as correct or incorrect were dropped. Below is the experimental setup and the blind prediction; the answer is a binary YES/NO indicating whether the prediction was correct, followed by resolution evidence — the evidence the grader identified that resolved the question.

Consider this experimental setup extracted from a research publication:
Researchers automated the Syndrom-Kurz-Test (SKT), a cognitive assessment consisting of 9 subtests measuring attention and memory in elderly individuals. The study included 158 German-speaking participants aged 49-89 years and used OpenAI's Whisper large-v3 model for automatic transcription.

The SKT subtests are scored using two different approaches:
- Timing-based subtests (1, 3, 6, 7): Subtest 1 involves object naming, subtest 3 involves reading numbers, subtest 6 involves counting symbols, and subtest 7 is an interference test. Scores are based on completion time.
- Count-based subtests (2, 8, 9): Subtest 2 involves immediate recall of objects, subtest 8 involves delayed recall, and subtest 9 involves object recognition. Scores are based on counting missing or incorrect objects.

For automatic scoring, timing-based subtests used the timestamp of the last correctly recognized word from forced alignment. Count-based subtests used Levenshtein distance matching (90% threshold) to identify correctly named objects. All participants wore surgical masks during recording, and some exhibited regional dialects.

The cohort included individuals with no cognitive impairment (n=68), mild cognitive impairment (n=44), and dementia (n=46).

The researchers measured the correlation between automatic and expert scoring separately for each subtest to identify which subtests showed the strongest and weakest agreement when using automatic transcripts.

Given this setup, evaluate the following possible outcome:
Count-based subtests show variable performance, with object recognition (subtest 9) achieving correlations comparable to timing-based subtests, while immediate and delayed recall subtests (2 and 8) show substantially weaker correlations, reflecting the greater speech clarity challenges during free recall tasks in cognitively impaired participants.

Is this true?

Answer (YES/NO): NO